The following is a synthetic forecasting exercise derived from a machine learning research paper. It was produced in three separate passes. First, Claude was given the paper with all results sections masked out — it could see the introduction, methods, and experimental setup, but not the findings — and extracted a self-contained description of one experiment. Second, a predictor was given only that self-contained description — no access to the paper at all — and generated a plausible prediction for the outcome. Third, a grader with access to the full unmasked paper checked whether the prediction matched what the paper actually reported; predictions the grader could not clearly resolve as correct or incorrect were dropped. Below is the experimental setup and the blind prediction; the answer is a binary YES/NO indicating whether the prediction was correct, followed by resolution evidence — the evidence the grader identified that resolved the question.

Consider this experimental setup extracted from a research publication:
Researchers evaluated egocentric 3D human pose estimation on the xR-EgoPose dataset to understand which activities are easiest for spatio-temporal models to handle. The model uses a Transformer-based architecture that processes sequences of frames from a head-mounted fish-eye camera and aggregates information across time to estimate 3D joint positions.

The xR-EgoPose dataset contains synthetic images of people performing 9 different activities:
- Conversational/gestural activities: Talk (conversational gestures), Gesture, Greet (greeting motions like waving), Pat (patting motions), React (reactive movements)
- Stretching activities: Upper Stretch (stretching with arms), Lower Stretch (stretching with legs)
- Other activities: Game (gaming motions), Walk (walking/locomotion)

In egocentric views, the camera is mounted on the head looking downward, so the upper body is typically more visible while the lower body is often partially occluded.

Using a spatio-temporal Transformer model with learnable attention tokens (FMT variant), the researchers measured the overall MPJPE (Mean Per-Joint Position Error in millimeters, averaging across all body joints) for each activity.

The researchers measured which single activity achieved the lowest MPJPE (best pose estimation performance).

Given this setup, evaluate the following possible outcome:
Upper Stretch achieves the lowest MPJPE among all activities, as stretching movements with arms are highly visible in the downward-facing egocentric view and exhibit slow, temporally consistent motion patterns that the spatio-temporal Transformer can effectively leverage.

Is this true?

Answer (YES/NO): NO